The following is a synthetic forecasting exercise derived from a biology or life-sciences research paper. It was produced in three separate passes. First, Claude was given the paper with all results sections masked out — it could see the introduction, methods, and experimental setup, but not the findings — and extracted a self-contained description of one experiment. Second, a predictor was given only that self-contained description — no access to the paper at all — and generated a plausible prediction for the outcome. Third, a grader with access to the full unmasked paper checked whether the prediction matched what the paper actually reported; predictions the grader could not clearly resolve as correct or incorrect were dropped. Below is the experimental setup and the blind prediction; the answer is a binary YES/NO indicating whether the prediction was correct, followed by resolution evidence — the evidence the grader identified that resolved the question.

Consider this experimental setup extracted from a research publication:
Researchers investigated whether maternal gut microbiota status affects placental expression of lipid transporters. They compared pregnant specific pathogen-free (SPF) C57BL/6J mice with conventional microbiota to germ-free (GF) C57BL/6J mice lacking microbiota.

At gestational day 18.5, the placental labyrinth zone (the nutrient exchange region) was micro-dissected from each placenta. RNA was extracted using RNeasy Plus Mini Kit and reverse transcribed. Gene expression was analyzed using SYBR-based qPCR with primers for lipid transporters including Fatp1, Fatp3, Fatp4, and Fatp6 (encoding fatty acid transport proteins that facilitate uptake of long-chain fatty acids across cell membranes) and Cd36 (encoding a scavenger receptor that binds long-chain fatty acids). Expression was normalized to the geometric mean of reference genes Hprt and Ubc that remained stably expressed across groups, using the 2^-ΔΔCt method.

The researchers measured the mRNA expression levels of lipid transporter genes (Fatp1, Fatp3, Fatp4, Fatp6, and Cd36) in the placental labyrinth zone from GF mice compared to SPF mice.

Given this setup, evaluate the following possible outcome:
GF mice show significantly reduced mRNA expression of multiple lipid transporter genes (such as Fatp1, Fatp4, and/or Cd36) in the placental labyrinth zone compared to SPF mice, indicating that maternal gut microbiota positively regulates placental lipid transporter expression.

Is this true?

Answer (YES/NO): NO